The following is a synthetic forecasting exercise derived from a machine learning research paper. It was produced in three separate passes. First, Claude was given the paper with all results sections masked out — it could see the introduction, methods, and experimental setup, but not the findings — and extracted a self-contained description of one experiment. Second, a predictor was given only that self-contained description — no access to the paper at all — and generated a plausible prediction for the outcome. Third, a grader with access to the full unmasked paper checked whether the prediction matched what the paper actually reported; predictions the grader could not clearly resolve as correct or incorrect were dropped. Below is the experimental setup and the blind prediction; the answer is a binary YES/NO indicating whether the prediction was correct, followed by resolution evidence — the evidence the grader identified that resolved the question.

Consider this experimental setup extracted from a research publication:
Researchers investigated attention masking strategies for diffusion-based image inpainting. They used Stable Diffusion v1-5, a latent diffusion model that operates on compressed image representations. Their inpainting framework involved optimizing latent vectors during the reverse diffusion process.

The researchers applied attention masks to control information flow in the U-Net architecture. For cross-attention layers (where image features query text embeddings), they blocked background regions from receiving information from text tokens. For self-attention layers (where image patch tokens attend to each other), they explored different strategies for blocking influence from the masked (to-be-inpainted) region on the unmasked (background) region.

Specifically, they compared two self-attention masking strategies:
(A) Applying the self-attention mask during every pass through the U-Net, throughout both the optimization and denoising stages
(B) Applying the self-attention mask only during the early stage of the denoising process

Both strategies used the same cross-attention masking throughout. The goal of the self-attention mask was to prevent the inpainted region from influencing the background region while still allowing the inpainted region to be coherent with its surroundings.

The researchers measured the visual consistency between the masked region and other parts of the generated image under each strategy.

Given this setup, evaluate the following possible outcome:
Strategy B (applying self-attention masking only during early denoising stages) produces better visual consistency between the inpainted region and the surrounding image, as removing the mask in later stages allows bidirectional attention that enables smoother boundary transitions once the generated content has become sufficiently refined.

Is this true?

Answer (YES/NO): YES